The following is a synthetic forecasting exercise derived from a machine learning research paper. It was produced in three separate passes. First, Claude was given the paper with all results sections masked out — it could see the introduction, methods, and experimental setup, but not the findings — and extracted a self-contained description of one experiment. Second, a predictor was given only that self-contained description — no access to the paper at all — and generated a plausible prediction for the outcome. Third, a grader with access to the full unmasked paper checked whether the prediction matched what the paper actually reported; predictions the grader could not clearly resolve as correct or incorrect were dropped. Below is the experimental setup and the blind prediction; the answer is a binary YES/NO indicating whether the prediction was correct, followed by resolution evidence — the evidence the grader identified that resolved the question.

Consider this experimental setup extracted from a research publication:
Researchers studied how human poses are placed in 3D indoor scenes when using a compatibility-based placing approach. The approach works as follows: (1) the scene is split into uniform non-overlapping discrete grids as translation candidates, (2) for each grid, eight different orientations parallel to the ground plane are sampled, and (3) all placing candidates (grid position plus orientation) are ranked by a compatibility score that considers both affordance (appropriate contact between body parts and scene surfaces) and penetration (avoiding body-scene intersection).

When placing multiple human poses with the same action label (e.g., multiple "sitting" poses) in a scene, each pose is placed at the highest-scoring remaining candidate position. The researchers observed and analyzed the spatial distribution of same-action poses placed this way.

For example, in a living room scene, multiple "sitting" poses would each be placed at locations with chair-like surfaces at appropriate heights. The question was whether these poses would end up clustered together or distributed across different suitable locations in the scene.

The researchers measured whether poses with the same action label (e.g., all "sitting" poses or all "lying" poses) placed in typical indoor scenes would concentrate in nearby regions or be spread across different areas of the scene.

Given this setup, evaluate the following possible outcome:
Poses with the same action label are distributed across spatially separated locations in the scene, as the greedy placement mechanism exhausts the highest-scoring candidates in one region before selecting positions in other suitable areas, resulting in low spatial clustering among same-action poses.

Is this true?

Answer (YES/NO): NO